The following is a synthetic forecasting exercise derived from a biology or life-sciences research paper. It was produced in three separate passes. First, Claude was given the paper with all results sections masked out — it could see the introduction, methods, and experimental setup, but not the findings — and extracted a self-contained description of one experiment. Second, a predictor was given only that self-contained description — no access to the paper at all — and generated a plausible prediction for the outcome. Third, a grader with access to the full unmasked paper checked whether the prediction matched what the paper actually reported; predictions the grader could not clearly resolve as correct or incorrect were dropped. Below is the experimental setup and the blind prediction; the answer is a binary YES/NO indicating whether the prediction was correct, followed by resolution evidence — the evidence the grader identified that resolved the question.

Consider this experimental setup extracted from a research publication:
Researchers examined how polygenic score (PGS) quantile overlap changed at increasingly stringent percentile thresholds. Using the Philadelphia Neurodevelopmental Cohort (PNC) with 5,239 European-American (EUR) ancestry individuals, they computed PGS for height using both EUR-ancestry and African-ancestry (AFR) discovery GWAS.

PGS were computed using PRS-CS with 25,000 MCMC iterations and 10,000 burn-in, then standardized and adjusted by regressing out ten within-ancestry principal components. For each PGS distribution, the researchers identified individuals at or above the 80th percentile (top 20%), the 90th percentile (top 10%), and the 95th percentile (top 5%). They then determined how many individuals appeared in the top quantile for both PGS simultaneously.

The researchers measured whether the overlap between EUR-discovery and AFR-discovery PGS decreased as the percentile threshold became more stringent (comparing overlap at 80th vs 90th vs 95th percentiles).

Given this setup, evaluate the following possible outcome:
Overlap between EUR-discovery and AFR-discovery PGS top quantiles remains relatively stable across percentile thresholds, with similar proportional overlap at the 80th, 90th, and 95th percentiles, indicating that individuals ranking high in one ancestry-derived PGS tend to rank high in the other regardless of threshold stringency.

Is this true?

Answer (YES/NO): NO